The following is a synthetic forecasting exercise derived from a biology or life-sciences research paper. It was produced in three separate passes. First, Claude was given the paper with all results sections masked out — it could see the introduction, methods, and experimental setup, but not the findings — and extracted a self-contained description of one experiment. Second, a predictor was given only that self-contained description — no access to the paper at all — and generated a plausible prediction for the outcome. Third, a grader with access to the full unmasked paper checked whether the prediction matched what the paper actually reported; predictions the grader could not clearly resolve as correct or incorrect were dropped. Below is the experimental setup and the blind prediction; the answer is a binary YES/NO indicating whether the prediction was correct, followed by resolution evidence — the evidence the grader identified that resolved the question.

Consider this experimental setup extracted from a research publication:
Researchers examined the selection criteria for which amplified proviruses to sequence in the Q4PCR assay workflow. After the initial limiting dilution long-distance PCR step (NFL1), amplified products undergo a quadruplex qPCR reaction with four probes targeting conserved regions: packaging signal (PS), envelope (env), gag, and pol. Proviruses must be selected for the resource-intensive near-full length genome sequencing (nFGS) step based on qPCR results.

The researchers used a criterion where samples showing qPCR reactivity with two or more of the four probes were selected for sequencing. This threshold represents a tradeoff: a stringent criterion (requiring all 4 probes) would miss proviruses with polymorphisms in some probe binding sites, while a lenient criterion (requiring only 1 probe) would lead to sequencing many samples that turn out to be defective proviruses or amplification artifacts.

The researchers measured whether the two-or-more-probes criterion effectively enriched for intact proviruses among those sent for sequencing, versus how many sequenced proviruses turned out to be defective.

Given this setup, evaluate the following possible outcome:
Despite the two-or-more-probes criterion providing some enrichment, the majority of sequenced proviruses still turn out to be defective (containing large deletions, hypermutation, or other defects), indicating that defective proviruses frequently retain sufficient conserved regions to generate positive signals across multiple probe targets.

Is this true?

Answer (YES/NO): YES